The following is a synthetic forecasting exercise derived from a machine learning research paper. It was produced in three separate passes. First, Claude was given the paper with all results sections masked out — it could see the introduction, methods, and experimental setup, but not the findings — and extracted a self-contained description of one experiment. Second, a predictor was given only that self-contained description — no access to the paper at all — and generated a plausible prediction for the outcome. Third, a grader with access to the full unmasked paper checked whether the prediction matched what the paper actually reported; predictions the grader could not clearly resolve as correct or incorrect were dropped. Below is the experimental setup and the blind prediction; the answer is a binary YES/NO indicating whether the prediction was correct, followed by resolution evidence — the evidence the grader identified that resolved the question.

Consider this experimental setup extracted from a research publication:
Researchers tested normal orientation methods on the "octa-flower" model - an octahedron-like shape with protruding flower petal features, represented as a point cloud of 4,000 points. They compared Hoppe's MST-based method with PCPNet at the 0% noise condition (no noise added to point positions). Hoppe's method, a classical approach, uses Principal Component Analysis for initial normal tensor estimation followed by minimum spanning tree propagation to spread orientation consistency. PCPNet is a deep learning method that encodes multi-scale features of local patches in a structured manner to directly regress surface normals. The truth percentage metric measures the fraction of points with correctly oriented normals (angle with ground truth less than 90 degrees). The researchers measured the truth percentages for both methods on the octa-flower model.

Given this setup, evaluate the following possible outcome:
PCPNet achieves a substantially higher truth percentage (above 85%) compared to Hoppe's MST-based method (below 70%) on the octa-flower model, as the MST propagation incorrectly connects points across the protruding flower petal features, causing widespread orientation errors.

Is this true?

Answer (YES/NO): YES